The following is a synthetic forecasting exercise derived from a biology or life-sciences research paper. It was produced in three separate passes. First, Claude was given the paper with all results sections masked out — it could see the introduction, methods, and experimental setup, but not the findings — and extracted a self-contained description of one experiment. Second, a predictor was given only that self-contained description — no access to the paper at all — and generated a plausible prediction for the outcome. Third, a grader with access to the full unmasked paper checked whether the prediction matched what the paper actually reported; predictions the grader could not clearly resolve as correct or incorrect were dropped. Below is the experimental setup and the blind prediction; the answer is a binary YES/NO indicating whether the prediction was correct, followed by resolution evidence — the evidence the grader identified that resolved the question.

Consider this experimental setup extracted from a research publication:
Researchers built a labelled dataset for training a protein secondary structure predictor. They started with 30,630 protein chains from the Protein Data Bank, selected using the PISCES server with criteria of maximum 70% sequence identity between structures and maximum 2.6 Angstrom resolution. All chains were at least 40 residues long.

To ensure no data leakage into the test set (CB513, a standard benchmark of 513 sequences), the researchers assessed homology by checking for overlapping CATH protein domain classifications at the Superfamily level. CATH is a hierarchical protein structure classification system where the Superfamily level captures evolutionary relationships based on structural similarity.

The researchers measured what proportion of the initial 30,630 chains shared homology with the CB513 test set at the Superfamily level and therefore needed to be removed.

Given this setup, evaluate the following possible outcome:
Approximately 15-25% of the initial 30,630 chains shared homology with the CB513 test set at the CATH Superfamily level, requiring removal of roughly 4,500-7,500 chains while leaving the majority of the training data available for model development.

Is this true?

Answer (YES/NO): NO